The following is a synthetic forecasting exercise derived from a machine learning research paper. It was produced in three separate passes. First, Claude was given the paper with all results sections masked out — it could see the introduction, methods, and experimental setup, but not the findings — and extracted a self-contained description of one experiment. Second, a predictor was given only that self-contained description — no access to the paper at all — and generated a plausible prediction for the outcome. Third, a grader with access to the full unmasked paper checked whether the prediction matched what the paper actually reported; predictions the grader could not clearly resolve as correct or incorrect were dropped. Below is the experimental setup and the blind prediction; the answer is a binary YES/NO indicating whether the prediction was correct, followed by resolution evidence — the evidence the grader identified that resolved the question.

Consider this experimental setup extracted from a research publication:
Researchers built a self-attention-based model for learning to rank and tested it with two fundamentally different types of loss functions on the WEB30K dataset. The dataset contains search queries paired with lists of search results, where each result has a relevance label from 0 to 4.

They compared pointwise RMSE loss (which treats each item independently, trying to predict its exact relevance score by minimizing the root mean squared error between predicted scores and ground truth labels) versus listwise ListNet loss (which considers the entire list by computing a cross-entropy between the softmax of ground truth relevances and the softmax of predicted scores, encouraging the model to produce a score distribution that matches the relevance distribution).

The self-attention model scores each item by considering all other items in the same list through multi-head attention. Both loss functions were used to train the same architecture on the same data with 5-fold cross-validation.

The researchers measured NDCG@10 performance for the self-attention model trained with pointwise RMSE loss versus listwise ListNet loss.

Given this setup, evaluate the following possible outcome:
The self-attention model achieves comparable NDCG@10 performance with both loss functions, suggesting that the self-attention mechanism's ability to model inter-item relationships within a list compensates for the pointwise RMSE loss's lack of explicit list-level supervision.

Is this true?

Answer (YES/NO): YES